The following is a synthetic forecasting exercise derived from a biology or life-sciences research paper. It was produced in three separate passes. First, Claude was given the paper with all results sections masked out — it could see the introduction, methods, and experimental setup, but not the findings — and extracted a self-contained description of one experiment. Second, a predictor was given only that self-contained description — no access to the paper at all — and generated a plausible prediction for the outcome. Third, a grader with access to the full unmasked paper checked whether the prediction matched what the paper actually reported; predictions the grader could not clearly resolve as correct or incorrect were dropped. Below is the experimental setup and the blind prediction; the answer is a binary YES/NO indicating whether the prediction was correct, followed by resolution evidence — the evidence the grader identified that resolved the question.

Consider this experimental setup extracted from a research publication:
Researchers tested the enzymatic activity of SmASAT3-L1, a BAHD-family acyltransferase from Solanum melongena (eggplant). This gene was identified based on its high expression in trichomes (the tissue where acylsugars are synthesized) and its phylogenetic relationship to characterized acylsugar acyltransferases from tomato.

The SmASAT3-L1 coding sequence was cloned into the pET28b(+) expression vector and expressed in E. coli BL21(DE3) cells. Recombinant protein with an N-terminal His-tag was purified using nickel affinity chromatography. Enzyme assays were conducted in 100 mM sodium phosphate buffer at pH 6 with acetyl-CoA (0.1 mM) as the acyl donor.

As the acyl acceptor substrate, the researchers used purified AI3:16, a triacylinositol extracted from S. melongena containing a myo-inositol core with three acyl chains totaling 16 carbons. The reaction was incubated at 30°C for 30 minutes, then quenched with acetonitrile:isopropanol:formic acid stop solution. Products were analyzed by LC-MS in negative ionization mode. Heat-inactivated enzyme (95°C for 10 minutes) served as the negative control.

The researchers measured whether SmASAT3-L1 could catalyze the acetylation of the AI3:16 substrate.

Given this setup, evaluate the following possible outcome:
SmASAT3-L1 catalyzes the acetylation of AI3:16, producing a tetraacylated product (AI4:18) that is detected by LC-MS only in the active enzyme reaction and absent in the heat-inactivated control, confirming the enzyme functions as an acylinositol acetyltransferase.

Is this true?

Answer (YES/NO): YES